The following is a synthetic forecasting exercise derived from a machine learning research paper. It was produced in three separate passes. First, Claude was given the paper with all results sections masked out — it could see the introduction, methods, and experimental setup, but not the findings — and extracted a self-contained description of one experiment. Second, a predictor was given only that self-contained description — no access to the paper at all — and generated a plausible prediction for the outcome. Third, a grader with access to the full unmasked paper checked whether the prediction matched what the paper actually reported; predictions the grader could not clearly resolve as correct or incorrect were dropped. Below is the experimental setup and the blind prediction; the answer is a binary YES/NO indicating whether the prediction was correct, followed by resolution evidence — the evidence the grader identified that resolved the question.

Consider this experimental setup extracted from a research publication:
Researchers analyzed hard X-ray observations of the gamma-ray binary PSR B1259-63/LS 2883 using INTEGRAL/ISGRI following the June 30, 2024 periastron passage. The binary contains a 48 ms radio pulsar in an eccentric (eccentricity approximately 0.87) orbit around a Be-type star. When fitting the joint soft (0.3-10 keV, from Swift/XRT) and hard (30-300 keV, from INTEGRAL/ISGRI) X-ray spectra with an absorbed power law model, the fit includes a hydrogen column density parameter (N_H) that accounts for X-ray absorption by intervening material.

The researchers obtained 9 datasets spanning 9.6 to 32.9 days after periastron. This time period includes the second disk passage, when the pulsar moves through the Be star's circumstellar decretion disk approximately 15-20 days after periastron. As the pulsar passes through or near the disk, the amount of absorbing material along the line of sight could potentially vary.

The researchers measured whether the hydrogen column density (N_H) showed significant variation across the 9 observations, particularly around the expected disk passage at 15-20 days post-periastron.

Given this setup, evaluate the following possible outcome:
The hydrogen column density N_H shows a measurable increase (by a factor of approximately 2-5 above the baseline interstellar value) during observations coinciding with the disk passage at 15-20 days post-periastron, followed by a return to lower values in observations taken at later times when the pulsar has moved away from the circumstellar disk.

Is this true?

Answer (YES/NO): NO